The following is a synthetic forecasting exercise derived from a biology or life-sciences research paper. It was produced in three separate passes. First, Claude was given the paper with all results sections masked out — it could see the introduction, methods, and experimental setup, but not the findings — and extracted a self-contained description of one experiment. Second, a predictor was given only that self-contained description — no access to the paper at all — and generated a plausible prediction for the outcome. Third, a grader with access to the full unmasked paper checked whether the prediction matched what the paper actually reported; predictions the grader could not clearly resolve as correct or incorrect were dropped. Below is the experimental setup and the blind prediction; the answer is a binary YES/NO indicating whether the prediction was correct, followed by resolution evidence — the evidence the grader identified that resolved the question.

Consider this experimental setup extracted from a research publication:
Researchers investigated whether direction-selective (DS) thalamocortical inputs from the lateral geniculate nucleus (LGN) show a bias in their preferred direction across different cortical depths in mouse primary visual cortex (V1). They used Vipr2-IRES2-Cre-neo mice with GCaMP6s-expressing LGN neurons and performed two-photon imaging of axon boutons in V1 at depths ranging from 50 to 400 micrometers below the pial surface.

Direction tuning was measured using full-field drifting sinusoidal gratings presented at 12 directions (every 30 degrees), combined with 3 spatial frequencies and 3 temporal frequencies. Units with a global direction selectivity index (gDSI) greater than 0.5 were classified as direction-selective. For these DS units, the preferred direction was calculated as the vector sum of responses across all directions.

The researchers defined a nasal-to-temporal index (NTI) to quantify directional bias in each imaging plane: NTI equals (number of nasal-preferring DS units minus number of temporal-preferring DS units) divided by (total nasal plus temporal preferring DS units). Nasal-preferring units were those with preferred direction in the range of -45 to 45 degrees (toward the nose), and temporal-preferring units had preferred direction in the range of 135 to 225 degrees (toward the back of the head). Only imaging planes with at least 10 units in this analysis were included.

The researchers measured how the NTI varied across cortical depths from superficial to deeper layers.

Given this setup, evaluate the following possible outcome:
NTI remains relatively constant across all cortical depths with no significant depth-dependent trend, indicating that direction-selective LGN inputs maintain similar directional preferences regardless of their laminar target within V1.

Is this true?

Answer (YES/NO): NO